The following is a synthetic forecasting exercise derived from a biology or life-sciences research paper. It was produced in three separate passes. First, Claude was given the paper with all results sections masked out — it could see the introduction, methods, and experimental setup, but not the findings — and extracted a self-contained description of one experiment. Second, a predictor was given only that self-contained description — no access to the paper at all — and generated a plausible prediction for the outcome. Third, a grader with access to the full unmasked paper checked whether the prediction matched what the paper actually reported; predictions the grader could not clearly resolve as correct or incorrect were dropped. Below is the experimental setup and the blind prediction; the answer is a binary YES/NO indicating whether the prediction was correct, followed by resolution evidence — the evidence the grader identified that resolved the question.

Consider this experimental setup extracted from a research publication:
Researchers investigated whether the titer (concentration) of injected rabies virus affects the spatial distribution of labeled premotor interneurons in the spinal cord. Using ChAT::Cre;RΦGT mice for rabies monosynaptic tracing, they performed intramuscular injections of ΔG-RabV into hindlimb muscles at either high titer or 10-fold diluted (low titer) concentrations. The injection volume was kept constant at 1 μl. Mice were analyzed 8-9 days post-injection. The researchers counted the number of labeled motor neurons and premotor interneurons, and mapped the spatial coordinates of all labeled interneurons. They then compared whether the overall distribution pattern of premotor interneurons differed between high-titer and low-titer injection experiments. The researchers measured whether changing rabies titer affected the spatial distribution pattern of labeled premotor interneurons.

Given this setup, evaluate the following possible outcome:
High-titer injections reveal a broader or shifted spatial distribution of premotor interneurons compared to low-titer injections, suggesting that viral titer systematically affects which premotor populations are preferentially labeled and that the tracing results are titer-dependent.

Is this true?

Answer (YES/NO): NO